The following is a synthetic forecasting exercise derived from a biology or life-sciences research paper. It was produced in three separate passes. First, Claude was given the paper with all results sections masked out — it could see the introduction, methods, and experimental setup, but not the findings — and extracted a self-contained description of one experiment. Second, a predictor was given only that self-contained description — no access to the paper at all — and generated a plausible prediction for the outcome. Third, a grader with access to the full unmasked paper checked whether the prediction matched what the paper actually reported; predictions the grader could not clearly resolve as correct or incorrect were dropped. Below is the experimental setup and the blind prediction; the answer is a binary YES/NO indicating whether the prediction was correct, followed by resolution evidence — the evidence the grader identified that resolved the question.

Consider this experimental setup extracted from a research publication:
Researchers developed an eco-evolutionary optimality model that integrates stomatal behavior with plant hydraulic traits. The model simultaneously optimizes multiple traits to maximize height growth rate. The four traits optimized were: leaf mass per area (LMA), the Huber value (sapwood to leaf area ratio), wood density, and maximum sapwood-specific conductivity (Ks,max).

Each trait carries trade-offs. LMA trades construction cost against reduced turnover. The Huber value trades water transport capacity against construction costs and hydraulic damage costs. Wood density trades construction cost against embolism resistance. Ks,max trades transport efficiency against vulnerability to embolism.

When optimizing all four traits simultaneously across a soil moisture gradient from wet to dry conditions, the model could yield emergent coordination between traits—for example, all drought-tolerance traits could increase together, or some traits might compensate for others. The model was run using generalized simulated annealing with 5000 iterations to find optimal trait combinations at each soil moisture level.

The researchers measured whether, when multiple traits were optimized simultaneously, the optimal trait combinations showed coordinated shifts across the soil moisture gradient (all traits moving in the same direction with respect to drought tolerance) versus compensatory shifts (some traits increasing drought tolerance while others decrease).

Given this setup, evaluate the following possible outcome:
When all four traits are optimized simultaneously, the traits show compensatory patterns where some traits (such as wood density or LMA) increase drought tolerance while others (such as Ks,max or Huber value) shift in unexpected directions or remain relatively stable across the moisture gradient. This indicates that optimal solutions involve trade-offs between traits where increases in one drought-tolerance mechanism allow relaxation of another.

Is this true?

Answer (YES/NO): NO